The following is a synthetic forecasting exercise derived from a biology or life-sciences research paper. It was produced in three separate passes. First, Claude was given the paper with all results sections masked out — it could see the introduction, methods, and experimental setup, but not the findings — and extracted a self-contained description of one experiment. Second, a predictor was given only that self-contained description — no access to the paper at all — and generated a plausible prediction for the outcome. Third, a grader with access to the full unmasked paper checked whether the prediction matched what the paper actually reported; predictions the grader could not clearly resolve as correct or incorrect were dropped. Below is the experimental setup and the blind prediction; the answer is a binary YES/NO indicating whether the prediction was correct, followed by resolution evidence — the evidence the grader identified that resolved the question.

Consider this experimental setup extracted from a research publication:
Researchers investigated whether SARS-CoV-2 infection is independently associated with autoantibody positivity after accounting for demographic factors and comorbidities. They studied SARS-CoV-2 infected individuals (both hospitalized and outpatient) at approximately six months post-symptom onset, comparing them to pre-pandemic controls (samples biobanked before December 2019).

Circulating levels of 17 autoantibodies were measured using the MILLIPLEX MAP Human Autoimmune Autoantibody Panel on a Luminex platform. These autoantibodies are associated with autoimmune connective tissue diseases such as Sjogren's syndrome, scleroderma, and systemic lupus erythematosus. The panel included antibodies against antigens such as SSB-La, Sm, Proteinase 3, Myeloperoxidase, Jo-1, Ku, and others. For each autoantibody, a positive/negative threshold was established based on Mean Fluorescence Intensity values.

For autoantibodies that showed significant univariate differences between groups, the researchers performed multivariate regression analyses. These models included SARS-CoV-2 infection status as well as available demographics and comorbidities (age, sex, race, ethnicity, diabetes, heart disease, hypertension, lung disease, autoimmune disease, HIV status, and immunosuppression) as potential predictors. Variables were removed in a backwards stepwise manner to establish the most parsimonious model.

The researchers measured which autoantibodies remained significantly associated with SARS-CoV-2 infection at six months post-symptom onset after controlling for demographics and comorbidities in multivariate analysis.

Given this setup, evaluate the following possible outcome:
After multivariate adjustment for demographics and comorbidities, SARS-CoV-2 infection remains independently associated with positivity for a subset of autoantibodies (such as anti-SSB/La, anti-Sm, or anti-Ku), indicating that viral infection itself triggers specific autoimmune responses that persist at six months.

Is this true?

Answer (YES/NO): YES